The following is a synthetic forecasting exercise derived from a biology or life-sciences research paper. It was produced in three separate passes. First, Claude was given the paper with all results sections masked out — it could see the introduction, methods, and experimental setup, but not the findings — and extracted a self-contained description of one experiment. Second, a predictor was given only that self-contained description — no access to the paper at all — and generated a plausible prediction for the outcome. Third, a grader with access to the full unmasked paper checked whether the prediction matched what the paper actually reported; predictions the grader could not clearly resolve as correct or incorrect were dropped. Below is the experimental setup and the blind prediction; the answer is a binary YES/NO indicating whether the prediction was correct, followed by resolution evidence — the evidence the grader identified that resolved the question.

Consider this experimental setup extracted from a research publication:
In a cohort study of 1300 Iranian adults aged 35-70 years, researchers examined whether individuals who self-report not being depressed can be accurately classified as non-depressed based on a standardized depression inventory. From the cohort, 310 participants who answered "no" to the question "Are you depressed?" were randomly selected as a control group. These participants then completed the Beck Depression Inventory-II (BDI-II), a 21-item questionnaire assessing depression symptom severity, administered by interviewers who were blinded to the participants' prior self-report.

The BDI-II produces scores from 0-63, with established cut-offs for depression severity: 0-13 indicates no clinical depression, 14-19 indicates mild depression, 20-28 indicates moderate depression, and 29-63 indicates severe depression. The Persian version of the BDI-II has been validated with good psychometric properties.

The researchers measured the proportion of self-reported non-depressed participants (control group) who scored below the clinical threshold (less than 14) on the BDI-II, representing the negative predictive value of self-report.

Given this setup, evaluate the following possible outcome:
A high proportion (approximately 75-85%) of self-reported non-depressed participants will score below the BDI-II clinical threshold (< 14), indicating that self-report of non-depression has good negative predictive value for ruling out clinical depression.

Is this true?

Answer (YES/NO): YES